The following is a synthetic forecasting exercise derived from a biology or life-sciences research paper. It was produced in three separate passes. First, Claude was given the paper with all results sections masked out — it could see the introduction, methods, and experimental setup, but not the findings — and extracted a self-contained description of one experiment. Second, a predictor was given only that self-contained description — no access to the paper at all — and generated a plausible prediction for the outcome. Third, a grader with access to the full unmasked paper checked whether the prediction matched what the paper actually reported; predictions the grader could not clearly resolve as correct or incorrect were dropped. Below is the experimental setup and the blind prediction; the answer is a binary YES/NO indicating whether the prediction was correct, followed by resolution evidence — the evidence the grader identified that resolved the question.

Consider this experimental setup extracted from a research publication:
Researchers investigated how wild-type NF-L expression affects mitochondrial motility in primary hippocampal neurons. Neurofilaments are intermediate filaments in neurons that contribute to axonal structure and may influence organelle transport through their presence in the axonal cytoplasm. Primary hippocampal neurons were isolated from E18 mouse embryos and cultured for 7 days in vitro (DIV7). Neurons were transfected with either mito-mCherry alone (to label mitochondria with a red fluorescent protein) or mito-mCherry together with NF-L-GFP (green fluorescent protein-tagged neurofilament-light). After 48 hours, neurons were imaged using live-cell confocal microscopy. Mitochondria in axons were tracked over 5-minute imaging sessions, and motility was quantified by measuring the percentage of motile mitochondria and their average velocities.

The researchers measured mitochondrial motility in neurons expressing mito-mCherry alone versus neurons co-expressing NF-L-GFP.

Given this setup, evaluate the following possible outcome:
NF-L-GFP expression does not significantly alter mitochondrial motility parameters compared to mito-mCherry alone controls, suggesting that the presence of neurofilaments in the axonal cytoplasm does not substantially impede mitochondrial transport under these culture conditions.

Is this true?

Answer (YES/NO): NO